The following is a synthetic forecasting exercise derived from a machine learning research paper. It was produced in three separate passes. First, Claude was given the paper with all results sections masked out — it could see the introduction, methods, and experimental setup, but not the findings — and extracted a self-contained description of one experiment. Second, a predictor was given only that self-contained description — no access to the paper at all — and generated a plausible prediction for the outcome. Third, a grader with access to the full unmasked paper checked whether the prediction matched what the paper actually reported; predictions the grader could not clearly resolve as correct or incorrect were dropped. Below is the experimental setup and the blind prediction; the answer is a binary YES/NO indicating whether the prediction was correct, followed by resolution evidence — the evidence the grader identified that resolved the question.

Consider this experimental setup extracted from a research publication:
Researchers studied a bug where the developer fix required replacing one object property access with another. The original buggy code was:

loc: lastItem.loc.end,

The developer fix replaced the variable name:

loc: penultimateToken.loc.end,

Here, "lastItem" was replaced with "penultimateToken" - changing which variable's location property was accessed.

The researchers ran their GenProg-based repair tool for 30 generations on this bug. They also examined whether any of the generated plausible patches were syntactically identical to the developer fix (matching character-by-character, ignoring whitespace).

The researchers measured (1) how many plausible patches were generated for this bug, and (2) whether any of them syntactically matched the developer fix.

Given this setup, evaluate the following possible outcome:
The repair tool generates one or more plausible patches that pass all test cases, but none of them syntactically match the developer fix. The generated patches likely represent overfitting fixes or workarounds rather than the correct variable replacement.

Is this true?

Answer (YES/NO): NO